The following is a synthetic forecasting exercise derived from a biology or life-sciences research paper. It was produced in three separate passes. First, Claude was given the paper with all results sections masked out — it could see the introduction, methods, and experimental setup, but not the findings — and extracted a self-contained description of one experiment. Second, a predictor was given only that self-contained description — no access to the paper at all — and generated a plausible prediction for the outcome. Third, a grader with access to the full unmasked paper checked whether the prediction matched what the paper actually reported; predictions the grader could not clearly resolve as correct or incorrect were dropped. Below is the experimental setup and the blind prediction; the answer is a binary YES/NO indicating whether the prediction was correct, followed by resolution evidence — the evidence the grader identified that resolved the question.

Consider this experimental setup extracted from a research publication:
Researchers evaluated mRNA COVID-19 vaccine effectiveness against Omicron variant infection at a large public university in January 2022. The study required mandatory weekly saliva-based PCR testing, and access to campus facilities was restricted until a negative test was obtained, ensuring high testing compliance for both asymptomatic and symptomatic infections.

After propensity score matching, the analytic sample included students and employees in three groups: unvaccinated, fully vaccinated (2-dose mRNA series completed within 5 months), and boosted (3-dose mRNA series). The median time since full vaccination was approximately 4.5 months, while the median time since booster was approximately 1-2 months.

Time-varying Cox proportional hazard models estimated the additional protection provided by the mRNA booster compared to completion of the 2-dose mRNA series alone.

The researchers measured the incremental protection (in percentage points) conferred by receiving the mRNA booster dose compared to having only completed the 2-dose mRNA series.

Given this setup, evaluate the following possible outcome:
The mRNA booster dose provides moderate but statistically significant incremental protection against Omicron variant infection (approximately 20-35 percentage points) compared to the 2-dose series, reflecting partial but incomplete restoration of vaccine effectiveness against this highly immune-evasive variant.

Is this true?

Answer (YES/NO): NO